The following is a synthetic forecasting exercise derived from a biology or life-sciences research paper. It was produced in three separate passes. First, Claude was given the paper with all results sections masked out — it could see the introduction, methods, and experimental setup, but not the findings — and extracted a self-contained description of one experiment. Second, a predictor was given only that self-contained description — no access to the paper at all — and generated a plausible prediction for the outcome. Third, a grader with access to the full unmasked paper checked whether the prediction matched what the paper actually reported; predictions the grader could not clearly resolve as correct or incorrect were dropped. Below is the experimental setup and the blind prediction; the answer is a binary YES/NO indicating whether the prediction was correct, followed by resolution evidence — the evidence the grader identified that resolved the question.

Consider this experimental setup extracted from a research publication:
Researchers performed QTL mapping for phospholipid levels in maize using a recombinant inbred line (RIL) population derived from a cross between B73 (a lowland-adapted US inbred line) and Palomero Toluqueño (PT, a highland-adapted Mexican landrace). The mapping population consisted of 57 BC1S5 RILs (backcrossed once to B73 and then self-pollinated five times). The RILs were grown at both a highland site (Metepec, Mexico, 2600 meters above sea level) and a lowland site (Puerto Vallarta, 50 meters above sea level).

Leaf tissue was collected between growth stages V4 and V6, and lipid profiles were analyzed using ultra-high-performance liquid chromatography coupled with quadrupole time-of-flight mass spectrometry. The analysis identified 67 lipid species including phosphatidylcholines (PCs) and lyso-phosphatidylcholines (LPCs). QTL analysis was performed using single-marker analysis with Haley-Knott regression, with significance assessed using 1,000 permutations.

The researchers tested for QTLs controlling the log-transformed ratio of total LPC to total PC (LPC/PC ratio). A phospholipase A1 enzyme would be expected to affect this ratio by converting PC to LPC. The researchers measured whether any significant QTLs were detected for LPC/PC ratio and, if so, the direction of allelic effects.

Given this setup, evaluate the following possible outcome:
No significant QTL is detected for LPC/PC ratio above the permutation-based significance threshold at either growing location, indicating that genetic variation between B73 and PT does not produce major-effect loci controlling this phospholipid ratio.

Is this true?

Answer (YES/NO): NO